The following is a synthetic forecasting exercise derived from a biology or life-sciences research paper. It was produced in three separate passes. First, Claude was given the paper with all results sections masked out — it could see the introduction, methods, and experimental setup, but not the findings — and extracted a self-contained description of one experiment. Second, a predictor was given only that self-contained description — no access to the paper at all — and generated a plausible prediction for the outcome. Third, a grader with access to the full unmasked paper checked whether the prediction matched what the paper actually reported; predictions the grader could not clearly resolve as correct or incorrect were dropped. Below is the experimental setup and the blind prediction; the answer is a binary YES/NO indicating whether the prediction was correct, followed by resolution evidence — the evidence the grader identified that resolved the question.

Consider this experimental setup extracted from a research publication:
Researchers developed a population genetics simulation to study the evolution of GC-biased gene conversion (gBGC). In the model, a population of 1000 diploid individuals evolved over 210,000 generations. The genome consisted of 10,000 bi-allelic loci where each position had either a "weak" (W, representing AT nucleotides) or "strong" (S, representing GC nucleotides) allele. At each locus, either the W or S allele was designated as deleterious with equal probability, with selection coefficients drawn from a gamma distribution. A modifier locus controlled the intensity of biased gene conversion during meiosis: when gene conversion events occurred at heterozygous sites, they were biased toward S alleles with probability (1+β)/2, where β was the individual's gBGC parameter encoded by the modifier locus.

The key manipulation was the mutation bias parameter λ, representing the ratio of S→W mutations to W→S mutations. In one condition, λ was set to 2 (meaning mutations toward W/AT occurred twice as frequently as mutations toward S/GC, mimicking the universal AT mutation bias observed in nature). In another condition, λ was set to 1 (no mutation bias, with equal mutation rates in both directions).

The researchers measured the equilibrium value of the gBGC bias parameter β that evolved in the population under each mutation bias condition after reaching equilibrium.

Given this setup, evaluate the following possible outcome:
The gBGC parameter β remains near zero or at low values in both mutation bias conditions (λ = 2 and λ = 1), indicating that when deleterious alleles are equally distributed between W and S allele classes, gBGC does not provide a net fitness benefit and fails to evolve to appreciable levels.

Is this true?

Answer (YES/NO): NO